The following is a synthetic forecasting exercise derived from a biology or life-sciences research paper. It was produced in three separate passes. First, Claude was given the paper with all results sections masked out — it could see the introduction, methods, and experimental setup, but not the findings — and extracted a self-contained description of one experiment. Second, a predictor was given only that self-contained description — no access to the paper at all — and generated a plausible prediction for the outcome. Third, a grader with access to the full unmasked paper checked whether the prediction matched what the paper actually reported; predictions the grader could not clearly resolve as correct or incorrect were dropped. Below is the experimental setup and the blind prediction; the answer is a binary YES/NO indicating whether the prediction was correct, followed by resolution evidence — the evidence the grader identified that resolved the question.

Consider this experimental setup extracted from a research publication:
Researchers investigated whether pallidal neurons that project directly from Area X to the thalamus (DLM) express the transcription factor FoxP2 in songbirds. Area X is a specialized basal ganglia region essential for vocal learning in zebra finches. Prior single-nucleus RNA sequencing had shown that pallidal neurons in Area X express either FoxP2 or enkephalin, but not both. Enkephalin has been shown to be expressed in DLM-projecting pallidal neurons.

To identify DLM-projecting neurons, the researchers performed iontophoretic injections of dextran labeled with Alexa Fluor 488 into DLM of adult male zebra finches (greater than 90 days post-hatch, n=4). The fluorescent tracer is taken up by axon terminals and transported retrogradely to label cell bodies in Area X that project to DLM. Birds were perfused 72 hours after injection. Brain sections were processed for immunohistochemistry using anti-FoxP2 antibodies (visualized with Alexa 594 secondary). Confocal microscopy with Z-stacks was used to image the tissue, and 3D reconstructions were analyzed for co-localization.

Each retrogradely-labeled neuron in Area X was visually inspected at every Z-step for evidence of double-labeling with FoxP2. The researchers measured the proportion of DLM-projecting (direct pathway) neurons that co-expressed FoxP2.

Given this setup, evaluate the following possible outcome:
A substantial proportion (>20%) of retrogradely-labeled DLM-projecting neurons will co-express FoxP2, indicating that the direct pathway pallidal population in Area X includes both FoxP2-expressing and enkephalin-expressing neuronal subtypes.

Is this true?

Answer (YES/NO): NO